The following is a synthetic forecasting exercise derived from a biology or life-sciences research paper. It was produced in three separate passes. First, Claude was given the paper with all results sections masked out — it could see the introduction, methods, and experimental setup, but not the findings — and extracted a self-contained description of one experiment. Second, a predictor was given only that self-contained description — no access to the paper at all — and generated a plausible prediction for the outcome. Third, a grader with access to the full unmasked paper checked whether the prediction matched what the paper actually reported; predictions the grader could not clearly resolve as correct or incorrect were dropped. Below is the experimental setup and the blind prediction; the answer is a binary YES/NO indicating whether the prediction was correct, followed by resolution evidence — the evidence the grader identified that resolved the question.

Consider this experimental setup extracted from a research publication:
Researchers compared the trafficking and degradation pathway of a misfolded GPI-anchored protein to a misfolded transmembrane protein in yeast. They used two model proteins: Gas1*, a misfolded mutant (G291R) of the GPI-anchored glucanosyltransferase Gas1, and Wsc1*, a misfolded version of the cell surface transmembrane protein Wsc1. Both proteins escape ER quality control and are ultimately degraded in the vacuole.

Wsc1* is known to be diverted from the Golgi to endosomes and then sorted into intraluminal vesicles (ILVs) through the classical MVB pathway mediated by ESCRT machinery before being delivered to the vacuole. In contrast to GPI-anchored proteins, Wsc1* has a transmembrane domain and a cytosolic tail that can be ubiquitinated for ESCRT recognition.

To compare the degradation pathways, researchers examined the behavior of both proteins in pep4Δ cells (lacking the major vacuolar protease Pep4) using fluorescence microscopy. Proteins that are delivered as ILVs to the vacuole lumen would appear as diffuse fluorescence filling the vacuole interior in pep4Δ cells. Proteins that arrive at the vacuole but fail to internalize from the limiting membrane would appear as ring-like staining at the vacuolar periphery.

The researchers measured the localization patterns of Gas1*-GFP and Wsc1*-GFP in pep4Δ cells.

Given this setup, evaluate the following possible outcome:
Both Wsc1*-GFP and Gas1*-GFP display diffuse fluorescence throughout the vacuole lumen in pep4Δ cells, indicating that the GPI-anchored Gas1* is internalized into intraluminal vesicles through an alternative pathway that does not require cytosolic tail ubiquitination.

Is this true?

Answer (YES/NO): NO